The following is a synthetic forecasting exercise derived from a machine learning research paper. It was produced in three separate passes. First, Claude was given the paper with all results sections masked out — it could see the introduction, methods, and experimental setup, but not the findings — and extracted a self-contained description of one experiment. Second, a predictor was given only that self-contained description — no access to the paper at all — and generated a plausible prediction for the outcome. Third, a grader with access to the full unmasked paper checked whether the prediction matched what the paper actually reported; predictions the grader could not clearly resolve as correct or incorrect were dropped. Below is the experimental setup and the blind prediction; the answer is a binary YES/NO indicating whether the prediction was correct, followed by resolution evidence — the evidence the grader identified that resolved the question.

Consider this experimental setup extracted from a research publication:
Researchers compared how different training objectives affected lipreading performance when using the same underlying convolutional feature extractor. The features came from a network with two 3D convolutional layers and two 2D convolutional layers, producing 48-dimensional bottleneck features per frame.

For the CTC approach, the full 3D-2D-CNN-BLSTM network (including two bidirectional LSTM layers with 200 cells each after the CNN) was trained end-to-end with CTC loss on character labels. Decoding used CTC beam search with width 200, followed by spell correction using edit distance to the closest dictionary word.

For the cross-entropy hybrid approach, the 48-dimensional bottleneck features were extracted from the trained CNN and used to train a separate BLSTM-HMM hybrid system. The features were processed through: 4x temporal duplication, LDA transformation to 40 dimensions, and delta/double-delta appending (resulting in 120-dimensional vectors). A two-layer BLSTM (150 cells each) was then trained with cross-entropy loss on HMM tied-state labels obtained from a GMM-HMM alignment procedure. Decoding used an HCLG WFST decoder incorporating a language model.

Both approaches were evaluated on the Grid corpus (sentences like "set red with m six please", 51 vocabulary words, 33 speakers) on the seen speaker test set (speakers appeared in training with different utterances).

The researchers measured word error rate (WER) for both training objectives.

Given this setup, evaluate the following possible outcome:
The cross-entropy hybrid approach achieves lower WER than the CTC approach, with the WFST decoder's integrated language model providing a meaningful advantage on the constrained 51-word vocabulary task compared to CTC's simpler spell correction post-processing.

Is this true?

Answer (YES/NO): NO